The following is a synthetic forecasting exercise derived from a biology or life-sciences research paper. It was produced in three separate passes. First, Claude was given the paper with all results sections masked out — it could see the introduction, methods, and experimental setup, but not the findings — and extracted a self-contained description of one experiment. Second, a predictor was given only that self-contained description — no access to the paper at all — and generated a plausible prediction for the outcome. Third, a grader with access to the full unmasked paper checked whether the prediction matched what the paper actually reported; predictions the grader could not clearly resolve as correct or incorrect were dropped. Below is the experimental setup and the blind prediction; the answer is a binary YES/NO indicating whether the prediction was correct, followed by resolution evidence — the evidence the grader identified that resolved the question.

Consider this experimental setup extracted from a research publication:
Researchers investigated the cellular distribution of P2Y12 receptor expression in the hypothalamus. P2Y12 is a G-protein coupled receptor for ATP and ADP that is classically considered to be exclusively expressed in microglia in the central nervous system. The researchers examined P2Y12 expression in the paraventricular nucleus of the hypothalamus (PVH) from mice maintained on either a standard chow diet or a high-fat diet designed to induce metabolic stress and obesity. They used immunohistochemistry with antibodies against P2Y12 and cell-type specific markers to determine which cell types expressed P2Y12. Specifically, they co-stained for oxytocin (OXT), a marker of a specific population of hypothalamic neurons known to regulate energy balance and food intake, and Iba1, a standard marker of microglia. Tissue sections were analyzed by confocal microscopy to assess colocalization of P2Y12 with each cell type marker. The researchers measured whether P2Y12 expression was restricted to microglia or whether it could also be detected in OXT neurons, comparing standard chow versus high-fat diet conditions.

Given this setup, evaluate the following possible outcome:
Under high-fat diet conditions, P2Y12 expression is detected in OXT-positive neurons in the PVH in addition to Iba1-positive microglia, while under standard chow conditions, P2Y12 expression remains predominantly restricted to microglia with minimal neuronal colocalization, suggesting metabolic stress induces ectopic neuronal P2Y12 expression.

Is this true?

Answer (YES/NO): YES